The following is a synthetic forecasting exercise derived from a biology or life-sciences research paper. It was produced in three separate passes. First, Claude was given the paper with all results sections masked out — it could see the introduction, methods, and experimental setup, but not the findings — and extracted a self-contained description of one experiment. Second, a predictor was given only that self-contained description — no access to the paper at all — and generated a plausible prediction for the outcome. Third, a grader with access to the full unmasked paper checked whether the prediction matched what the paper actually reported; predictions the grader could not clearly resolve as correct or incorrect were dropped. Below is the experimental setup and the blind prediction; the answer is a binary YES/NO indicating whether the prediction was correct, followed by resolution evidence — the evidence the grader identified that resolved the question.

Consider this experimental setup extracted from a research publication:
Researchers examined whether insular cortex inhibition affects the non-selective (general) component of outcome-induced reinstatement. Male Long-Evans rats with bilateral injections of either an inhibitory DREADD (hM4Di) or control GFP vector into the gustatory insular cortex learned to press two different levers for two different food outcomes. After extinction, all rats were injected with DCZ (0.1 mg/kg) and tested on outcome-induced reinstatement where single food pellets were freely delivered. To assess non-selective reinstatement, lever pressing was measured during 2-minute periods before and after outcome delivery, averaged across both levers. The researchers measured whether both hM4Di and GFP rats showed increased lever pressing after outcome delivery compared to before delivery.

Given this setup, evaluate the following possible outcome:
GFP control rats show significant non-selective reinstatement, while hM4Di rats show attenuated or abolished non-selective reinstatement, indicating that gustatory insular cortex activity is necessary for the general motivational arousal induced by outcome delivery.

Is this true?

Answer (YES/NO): NO